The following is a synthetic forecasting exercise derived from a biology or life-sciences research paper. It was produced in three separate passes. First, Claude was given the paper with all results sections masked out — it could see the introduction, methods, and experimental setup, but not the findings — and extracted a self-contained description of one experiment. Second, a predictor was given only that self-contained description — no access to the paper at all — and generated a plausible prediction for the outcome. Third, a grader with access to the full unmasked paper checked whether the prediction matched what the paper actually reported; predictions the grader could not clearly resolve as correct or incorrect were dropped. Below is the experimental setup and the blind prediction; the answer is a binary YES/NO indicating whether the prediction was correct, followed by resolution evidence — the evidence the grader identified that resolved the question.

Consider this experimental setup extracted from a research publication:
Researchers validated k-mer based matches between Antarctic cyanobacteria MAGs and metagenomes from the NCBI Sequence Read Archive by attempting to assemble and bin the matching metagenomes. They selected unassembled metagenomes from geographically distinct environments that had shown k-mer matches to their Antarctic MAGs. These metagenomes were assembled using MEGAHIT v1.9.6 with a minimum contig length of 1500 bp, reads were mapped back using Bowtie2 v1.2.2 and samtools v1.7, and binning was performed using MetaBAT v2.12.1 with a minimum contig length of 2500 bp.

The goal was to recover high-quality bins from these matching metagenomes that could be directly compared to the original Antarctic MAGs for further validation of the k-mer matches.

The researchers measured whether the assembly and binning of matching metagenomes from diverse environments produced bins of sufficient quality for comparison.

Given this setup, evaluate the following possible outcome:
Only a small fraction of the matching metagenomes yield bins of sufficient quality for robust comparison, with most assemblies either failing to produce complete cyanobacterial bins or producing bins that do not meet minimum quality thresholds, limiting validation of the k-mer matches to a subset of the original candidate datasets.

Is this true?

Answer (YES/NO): NO